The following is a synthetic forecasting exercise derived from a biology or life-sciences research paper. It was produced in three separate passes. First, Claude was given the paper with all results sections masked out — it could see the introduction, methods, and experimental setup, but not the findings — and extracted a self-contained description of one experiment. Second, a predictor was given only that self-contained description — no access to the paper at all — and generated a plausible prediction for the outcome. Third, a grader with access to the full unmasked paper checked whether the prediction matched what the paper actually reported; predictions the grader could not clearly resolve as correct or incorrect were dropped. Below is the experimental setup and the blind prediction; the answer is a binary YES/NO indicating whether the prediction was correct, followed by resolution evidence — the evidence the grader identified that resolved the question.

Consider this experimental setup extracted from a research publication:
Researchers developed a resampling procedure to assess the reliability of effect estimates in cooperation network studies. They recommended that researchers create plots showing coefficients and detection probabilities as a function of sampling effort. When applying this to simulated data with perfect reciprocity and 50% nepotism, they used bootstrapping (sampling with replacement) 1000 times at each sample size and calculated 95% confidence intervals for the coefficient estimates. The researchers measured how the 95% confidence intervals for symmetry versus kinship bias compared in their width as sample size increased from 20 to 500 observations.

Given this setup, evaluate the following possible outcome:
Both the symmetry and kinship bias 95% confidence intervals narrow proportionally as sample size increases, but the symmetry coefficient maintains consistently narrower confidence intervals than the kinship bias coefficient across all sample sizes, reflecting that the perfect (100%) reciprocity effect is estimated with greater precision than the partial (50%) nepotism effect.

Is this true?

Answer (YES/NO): NO